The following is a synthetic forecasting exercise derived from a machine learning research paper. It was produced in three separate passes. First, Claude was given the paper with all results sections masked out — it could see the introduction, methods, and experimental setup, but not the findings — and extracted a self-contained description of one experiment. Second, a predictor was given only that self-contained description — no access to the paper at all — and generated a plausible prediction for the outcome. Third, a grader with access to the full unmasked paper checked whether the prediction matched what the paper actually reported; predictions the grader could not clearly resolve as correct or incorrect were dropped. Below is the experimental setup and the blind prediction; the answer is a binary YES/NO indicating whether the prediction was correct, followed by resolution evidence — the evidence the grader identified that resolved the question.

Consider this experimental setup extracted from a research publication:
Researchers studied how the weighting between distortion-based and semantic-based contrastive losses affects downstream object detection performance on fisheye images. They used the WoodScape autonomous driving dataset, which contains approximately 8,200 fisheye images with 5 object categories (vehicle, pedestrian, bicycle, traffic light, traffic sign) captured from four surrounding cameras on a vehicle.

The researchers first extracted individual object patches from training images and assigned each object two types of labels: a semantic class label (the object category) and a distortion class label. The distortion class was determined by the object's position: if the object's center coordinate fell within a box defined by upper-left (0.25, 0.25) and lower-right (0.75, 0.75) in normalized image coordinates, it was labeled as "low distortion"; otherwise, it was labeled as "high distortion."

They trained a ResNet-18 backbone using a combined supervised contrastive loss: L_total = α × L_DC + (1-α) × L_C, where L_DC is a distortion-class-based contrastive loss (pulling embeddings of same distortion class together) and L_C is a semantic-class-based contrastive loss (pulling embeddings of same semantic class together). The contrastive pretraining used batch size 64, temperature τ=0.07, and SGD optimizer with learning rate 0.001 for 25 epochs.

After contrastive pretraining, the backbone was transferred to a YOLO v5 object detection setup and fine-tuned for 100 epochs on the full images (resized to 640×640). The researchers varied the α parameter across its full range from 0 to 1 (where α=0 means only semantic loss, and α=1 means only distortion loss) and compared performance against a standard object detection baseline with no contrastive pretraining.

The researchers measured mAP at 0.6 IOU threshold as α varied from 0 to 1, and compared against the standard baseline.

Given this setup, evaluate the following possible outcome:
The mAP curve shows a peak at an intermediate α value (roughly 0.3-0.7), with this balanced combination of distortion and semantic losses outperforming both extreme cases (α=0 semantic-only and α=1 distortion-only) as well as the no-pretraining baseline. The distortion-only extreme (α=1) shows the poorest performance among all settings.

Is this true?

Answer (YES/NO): NO